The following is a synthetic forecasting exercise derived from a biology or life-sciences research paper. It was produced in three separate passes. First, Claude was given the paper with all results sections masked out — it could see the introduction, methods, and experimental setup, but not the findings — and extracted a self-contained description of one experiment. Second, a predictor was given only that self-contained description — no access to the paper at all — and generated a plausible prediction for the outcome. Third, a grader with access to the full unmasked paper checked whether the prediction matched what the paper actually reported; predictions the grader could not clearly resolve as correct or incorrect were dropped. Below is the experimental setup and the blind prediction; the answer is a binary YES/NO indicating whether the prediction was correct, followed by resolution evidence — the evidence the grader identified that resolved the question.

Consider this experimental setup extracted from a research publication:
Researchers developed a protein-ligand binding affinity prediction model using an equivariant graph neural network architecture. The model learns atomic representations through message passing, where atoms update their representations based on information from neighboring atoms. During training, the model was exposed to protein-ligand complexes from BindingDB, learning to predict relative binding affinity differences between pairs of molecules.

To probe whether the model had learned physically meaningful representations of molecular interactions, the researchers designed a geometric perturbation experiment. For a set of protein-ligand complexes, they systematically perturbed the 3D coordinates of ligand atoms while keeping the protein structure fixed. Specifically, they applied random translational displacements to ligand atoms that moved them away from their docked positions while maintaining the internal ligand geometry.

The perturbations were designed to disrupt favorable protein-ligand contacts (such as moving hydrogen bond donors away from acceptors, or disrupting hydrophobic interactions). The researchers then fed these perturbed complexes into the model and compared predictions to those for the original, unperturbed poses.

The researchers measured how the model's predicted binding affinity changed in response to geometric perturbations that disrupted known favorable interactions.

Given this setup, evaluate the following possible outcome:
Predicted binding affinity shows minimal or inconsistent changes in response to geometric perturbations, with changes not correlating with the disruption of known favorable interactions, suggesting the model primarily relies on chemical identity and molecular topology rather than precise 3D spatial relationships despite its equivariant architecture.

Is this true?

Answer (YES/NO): NO